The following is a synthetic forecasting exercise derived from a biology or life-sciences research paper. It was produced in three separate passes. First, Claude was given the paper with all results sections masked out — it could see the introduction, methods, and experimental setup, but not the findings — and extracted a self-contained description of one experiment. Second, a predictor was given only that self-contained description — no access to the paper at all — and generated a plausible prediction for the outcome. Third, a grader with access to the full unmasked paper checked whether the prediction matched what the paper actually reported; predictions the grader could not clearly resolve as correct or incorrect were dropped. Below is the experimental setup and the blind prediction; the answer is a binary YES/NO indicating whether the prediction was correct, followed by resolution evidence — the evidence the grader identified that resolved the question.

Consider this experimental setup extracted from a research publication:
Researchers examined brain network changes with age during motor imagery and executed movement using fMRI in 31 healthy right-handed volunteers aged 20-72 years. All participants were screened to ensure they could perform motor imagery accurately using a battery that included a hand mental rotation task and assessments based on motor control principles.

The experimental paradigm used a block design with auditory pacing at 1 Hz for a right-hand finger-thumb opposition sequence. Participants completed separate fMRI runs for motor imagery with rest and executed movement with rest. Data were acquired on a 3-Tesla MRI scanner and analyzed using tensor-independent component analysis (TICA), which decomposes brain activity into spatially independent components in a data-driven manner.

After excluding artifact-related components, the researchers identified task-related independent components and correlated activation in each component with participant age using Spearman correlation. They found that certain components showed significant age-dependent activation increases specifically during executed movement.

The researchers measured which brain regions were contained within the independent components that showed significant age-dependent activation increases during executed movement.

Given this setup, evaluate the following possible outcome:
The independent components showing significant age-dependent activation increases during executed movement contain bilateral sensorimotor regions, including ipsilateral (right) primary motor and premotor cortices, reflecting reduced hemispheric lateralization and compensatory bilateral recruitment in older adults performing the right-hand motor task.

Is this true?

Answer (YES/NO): NO